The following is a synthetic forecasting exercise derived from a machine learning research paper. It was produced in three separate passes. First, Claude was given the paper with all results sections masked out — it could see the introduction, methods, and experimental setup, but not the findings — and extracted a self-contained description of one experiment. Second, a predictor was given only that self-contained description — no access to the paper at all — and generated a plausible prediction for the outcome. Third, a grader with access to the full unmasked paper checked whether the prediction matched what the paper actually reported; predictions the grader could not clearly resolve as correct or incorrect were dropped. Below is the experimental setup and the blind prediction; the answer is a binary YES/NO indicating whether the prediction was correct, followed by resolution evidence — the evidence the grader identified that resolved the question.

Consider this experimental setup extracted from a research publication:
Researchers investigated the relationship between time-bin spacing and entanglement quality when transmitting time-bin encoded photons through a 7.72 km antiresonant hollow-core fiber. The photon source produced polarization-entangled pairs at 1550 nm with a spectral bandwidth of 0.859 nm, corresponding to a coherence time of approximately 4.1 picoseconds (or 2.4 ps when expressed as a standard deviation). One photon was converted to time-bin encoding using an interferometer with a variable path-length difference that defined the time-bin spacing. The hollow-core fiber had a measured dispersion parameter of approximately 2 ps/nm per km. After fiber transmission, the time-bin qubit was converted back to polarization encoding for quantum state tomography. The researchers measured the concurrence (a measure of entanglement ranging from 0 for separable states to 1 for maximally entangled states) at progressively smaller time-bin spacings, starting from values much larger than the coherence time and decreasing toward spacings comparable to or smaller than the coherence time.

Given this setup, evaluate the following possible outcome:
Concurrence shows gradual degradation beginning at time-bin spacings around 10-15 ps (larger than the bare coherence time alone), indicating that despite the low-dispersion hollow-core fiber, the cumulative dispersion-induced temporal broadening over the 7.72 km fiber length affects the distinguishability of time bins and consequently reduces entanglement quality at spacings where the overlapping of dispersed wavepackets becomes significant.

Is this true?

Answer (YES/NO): NO